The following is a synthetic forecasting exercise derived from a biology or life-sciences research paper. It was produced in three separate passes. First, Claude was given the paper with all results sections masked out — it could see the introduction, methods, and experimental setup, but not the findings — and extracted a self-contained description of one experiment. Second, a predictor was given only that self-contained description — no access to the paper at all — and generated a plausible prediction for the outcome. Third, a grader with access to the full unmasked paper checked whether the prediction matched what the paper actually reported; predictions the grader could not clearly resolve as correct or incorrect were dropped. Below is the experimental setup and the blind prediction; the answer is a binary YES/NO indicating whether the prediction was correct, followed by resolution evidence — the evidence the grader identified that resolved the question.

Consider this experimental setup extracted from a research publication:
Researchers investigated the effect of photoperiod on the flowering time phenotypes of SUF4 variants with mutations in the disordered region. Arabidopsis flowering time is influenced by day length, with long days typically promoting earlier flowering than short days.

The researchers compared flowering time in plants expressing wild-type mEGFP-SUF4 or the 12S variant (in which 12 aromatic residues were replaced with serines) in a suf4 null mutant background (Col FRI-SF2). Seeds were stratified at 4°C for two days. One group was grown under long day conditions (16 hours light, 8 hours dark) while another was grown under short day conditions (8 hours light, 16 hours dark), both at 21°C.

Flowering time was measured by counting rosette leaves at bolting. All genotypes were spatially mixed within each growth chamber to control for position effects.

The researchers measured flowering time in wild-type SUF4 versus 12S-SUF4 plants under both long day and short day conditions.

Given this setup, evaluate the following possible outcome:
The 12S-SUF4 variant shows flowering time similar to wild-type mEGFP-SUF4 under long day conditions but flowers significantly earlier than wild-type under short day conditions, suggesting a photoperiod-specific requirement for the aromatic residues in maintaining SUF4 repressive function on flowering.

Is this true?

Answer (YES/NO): NO